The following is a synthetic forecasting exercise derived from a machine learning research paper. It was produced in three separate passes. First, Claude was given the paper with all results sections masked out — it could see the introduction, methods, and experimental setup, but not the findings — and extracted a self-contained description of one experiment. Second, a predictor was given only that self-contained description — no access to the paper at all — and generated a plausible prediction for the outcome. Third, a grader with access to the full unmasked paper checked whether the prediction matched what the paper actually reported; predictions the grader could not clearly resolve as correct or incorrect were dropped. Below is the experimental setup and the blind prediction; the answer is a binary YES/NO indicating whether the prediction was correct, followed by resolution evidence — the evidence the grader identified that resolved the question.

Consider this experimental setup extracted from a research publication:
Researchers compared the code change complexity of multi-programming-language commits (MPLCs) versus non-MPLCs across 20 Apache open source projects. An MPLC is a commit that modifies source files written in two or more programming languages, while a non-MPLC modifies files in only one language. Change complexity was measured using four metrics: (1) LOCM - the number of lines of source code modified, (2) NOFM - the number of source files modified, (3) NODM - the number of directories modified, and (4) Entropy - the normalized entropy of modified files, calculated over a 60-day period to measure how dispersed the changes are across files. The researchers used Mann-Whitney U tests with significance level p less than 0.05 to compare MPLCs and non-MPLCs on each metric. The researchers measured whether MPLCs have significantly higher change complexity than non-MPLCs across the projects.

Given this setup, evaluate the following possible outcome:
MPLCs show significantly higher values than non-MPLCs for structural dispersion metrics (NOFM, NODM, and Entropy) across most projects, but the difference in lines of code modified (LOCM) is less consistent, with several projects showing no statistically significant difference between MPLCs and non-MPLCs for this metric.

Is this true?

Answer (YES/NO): NO